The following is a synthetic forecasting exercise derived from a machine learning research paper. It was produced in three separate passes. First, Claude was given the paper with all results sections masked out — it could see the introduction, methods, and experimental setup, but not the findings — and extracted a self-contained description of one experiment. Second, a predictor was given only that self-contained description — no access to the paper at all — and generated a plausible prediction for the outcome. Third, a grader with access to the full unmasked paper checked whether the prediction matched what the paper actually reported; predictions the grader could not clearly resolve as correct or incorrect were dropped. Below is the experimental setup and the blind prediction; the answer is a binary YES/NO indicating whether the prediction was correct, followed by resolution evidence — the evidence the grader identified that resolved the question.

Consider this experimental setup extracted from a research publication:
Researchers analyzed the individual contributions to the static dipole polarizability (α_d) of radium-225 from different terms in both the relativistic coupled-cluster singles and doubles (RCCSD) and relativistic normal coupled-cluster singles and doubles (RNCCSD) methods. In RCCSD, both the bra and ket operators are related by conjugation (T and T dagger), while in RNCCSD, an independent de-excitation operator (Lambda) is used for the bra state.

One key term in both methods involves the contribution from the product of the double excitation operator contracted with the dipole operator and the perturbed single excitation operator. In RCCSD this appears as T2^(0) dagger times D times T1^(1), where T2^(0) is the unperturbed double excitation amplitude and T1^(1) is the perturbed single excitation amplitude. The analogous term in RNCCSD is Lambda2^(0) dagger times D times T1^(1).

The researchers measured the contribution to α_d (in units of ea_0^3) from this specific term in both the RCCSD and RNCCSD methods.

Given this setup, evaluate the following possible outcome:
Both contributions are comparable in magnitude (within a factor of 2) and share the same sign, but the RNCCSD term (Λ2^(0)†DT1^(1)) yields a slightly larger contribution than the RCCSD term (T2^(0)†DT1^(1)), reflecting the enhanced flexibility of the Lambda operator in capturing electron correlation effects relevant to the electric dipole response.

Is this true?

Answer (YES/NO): NO